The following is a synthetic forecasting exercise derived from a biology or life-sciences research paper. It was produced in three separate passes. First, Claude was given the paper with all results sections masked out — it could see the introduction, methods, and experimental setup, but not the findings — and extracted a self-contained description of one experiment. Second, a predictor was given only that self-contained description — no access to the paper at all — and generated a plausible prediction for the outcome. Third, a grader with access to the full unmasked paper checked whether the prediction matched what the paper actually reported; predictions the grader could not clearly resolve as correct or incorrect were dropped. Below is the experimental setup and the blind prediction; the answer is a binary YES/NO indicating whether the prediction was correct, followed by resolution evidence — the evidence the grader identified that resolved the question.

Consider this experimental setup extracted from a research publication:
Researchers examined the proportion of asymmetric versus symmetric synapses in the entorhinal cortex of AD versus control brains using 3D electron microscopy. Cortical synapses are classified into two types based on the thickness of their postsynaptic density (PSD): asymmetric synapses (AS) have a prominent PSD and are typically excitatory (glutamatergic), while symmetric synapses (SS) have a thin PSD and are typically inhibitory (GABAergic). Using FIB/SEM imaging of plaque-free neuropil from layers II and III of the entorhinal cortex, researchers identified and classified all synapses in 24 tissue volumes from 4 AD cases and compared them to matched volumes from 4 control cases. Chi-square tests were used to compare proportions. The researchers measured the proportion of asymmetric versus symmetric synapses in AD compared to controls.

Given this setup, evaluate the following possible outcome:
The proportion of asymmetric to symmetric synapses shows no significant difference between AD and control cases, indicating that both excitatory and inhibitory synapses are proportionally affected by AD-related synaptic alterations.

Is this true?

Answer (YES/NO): YES